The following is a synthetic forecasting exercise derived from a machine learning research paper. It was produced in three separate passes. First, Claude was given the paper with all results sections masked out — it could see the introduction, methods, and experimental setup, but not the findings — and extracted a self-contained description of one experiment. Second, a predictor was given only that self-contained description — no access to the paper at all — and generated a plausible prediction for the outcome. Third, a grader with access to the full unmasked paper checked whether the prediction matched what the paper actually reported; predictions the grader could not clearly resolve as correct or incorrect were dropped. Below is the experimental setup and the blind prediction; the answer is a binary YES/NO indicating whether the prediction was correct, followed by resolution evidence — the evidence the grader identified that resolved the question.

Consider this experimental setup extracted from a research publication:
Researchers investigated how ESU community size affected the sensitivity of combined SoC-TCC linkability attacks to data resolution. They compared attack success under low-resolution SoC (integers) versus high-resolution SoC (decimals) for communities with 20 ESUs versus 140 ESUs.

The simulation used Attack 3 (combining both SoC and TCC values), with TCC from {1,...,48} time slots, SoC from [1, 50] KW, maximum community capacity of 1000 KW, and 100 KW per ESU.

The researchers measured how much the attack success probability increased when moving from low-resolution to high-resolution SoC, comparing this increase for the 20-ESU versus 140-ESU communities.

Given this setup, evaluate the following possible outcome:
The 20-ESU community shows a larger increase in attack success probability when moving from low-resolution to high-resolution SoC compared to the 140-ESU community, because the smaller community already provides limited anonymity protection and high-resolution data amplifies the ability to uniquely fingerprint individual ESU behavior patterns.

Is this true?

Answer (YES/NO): NO